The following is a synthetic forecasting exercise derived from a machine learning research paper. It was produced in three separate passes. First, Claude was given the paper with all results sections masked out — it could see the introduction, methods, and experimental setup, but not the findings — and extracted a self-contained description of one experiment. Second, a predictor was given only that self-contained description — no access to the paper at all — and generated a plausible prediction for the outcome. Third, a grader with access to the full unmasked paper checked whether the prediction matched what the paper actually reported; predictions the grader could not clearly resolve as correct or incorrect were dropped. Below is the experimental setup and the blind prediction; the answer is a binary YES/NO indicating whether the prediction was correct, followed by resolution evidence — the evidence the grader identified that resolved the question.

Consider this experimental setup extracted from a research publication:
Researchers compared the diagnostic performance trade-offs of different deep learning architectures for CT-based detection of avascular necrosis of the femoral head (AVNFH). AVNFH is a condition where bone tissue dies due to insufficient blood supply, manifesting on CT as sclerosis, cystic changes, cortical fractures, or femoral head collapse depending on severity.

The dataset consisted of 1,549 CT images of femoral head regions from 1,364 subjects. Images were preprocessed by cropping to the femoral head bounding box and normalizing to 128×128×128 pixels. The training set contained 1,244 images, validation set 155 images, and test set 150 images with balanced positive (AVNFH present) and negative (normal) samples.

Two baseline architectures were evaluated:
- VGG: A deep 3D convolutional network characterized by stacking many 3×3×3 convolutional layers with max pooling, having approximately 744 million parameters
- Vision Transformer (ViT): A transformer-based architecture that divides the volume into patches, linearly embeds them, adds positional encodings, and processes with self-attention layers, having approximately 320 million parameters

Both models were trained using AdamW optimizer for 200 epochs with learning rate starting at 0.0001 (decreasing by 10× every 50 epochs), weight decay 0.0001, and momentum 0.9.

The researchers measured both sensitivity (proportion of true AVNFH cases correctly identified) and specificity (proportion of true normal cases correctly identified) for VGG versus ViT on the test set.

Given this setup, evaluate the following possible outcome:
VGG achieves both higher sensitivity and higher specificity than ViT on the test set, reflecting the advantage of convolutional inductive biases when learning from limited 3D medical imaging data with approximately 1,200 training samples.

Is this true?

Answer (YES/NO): YES